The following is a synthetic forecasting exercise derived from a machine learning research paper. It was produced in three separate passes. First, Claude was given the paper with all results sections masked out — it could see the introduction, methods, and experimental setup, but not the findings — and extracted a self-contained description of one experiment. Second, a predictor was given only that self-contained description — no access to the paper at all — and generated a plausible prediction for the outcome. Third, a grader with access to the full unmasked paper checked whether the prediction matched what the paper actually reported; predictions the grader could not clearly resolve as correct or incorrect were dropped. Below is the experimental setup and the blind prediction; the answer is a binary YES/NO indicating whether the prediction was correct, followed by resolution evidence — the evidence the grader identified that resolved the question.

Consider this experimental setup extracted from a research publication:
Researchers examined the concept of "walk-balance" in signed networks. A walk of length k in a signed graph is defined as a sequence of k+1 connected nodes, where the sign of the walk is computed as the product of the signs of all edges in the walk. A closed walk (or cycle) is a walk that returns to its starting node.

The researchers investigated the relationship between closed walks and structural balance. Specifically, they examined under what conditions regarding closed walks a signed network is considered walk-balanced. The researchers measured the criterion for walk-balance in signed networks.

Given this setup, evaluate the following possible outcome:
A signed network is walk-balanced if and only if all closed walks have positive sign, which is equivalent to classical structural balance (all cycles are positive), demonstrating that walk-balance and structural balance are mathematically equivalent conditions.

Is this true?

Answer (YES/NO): YES